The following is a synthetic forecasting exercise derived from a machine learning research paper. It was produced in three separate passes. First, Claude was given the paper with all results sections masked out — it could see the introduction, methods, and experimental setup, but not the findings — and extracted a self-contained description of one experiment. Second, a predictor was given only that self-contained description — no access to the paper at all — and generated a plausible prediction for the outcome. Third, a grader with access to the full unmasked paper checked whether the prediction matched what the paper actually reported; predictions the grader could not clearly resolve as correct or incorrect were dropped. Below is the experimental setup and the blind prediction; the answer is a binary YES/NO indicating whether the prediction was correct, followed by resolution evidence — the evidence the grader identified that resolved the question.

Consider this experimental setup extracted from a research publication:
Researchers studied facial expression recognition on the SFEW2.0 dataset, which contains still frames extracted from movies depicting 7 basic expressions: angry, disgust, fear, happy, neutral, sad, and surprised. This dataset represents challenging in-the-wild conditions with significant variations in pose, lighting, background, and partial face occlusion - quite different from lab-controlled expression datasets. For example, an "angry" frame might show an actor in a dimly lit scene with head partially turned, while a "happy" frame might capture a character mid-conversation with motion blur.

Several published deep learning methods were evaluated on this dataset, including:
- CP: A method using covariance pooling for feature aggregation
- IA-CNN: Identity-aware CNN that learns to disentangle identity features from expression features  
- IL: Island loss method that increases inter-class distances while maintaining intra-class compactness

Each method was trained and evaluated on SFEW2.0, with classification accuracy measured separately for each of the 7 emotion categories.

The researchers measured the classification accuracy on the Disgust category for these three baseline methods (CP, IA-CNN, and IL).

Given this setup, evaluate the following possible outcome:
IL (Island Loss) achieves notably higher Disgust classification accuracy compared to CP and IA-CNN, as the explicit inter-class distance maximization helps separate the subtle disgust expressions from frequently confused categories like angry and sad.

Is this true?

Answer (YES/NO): NO